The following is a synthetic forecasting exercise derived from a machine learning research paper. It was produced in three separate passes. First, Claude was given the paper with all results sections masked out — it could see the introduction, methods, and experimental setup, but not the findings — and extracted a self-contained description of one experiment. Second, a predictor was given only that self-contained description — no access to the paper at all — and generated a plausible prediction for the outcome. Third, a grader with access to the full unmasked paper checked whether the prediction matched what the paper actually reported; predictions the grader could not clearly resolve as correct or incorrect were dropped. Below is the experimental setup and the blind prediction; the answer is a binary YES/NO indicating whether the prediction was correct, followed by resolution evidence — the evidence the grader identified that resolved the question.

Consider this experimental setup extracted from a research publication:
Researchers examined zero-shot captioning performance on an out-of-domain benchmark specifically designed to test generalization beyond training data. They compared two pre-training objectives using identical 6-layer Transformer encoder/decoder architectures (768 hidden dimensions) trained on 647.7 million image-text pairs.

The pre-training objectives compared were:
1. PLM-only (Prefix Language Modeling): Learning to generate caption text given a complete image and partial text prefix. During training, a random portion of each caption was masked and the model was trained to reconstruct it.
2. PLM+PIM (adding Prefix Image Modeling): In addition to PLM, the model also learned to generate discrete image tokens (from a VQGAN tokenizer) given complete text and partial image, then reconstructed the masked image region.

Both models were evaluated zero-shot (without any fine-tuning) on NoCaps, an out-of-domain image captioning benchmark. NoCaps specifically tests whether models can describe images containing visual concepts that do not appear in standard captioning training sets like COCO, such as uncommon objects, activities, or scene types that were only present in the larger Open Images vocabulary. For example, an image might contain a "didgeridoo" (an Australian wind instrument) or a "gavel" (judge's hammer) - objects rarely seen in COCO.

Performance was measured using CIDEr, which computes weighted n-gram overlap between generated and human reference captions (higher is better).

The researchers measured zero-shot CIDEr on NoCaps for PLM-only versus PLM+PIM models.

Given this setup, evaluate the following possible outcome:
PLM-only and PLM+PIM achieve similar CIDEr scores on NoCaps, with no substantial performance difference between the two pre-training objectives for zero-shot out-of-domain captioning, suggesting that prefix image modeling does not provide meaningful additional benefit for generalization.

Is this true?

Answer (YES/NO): NO